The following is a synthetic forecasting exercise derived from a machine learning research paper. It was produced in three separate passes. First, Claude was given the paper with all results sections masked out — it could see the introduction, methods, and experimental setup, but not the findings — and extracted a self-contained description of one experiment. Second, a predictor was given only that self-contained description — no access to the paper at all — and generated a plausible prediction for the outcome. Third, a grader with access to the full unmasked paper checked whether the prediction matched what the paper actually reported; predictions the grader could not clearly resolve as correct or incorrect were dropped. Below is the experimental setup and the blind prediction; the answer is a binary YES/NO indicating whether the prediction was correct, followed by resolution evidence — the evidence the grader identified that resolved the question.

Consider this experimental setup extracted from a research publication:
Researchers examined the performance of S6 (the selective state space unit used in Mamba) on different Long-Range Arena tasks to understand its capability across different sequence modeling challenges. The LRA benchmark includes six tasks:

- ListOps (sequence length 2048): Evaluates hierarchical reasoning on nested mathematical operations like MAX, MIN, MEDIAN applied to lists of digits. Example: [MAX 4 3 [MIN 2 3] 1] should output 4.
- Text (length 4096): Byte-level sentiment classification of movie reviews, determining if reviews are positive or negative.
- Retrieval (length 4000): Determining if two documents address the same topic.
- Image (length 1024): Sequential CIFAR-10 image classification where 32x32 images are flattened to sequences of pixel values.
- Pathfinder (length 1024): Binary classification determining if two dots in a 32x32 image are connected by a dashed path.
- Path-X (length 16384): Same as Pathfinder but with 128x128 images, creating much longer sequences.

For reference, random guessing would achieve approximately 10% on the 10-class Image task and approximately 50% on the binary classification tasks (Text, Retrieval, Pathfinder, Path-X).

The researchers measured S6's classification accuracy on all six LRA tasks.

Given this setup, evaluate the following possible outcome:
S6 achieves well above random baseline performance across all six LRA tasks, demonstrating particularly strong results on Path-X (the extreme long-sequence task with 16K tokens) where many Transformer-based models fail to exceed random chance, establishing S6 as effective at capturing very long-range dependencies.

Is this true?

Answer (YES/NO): NO